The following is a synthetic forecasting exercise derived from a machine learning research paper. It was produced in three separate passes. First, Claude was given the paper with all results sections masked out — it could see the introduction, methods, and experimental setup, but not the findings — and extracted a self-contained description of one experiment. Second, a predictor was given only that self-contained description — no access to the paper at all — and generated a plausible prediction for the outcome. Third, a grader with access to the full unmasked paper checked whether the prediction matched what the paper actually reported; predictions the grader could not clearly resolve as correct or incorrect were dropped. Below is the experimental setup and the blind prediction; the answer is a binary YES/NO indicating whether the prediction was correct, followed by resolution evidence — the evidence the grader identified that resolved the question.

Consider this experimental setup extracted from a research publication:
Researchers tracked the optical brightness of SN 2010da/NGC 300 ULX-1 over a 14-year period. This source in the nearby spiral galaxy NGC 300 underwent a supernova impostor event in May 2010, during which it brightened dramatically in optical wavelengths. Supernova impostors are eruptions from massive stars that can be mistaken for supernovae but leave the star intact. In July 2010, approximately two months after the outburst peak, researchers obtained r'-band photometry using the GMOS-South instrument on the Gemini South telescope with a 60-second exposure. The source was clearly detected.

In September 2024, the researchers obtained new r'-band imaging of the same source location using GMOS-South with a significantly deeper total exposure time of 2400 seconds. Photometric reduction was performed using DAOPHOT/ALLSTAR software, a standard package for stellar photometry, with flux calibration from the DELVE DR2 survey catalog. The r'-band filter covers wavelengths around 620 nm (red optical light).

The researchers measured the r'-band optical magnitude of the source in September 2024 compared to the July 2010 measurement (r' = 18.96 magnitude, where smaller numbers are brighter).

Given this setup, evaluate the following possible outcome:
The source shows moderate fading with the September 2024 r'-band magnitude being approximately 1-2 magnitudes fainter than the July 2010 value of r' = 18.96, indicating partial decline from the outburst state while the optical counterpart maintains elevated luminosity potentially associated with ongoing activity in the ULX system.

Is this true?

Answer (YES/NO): NO